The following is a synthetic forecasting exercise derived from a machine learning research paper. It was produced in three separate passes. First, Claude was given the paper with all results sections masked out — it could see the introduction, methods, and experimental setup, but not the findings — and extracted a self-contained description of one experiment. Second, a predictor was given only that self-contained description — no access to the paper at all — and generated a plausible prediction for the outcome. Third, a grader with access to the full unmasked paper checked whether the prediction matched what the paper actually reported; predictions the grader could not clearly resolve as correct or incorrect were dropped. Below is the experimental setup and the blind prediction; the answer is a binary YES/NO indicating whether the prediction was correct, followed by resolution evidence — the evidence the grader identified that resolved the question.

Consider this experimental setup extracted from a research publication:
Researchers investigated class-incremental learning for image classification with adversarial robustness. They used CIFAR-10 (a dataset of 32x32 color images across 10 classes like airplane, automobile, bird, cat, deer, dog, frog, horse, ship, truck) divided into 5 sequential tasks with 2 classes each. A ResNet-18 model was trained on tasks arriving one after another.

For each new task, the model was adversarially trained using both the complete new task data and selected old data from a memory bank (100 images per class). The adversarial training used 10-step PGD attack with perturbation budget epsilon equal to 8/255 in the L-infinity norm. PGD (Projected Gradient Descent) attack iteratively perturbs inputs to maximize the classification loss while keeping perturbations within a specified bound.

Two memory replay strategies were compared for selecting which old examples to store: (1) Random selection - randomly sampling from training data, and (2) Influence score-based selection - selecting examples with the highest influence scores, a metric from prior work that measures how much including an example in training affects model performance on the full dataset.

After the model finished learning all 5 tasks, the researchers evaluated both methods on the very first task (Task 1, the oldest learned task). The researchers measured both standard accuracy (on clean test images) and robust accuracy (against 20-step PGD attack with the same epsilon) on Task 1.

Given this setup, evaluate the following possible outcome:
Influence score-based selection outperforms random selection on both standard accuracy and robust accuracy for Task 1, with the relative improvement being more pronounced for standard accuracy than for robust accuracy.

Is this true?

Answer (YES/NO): YES